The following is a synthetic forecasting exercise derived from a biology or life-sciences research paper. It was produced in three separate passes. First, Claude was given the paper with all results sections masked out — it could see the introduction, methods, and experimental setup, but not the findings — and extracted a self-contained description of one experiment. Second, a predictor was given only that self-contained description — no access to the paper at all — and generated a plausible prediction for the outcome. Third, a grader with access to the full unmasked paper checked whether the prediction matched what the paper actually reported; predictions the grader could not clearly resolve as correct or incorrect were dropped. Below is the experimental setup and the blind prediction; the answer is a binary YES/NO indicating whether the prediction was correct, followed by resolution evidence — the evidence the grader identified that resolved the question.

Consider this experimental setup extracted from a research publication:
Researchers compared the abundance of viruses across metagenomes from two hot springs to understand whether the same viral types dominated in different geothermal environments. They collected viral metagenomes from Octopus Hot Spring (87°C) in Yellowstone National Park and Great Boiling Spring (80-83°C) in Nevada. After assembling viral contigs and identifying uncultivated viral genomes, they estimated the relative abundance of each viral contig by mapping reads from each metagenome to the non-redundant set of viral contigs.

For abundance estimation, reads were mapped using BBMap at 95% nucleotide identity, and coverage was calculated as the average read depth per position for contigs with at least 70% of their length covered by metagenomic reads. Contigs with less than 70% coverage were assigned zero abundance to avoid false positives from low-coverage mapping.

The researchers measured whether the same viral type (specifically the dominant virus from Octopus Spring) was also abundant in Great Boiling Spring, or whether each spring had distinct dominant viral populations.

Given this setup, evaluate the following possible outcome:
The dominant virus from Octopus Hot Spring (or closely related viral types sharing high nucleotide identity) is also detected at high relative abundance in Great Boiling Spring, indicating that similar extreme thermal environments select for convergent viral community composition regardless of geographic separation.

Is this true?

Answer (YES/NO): NO